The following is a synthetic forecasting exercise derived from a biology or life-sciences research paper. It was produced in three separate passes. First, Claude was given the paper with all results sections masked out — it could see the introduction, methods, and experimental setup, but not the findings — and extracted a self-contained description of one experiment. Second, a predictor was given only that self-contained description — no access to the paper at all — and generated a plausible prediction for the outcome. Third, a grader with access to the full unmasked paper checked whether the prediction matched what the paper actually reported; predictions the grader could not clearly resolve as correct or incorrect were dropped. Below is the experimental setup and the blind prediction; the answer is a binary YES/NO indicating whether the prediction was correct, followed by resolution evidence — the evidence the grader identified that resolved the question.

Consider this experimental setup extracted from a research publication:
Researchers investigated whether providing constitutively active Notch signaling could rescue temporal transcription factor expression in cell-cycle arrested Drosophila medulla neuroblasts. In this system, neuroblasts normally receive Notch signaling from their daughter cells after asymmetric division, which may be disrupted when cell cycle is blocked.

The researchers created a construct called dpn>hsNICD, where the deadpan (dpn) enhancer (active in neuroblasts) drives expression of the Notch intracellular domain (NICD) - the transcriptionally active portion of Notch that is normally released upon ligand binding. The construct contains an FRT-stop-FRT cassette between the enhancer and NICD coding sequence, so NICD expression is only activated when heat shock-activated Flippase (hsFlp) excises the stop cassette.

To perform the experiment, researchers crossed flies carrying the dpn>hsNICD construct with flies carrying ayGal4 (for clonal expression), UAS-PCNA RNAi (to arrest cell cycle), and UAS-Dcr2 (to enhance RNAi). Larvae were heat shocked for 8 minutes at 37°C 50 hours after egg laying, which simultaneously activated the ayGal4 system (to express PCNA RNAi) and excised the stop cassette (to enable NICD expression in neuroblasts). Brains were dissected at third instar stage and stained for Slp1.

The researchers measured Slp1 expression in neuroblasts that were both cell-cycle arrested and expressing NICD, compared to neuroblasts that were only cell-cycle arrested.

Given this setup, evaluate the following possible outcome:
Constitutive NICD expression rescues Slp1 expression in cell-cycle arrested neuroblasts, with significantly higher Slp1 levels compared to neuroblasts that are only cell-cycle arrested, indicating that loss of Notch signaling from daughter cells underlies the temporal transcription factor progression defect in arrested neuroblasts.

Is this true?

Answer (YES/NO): YES